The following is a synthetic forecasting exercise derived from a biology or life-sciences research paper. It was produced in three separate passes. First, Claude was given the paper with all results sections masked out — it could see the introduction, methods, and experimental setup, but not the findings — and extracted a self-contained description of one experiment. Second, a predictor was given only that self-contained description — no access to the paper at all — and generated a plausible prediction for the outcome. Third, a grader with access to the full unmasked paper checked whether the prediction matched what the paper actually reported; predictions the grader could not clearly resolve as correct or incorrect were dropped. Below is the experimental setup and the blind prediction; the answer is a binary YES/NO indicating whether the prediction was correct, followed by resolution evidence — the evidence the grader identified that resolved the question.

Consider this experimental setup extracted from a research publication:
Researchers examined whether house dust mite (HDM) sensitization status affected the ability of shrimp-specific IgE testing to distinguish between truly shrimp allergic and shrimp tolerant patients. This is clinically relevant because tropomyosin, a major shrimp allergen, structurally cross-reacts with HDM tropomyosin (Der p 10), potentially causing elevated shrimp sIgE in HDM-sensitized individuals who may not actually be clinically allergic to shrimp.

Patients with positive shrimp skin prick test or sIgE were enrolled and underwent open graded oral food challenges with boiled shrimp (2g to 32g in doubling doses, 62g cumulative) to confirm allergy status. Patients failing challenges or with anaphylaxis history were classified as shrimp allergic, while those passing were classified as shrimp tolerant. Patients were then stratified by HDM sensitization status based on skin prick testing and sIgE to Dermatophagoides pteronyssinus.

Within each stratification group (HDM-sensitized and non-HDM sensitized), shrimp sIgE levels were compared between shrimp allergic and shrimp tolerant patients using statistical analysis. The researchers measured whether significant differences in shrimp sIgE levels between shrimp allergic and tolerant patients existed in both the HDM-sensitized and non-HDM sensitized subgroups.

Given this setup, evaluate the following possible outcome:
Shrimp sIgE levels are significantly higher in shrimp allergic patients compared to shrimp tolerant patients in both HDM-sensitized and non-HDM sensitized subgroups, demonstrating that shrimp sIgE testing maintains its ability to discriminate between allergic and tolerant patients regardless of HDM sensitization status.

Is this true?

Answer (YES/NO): NO